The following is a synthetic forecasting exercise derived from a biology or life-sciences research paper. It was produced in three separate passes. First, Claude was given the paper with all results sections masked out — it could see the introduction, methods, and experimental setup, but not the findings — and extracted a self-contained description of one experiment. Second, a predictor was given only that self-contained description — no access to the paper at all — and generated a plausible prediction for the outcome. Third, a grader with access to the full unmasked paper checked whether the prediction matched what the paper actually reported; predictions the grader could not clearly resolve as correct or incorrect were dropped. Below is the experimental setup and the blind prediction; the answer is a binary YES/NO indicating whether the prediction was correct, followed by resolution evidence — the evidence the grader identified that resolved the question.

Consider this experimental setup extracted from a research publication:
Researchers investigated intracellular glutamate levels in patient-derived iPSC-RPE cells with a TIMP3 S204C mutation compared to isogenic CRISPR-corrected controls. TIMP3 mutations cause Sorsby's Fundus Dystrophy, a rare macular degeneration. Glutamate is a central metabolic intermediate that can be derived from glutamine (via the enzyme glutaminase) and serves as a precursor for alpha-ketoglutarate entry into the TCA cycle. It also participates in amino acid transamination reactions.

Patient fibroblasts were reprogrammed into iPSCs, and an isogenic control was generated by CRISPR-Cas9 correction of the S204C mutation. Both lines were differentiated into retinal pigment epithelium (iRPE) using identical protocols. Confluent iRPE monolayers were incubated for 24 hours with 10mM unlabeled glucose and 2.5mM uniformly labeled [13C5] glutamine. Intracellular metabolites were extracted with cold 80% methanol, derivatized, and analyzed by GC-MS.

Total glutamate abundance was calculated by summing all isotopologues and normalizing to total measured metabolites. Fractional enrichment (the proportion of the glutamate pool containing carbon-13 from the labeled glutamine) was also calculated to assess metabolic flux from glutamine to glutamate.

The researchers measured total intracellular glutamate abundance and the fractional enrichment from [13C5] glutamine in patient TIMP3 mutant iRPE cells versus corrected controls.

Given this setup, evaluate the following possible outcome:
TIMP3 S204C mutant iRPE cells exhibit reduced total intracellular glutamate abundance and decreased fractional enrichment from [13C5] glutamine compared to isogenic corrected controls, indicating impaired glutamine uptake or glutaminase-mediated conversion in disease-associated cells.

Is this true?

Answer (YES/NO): NO